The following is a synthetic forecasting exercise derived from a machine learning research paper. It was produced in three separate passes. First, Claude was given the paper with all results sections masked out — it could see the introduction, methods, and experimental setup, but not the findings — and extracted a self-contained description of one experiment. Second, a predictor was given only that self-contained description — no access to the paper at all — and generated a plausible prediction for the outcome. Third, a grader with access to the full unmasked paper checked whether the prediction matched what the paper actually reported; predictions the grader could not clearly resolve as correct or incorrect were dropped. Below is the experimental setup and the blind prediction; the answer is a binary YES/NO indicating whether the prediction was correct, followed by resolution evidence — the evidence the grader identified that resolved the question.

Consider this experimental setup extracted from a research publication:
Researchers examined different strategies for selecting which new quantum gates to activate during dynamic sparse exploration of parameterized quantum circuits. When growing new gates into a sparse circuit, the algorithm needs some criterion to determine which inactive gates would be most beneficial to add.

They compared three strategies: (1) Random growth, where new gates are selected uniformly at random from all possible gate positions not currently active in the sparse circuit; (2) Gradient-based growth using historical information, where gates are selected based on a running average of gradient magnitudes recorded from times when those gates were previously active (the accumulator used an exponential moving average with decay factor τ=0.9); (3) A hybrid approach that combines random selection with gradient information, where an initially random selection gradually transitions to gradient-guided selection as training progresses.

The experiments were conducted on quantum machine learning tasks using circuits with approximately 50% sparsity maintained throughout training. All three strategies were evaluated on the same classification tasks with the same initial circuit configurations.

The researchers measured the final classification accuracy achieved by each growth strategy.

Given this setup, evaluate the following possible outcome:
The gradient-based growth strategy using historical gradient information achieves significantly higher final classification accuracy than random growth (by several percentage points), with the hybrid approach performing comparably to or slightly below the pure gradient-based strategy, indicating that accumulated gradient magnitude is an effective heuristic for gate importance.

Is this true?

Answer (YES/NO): NO